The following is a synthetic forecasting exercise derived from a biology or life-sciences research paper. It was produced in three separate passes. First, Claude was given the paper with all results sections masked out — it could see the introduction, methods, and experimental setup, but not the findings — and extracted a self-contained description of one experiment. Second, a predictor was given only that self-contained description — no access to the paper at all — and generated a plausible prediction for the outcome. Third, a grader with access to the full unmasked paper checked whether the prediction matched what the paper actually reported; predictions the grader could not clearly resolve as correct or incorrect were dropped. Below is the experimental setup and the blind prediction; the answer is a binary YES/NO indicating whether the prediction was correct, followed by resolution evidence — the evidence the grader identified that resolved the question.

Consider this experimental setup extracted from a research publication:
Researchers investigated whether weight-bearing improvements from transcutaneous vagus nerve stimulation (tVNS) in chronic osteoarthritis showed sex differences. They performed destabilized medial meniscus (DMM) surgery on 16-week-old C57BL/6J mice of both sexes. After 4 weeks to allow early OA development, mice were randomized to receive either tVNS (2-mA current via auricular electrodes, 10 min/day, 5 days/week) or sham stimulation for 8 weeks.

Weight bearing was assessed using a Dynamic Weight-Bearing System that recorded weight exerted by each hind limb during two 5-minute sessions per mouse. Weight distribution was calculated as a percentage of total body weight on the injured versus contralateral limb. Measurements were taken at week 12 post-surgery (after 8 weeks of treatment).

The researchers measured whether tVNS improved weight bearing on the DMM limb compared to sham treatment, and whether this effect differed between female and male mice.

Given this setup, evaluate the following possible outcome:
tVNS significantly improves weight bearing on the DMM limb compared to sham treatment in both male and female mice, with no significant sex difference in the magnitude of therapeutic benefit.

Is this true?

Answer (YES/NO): YES